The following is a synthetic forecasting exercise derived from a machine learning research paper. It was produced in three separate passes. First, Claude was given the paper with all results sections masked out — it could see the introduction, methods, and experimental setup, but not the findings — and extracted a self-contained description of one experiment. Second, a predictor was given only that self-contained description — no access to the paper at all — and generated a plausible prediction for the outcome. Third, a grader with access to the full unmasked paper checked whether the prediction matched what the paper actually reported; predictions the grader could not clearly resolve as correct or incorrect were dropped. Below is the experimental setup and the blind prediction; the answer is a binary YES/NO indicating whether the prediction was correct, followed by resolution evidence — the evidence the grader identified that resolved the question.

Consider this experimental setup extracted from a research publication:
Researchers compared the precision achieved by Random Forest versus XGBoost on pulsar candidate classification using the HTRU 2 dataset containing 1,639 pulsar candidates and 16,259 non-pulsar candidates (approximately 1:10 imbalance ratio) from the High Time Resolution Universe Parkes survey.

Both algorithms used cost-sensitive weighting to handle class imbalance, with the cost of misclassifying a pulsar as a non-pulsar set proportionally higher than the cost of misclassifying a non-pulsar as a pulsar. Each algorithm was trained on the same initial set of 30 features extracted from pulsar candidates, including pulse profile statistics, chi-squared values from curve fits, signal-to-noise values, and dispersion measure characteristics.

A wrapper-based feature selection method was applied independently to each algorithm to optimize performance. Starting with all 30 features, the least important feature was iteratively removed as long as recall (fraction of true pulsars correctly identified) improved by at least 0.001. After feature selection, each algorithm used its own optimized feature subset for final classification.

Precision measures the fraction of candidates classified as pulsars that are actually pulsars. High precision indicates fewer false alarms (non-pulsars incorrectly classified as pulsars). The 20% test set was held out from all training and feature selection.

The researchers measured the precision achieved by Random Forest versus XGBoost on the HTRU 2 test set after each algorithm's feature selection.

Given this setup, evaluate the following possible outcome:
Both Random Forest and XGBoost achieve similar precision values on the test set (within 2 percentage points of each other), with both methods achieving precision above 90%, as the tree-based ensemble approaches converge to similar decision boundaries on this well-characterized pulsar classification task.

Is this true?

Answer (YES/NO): YES